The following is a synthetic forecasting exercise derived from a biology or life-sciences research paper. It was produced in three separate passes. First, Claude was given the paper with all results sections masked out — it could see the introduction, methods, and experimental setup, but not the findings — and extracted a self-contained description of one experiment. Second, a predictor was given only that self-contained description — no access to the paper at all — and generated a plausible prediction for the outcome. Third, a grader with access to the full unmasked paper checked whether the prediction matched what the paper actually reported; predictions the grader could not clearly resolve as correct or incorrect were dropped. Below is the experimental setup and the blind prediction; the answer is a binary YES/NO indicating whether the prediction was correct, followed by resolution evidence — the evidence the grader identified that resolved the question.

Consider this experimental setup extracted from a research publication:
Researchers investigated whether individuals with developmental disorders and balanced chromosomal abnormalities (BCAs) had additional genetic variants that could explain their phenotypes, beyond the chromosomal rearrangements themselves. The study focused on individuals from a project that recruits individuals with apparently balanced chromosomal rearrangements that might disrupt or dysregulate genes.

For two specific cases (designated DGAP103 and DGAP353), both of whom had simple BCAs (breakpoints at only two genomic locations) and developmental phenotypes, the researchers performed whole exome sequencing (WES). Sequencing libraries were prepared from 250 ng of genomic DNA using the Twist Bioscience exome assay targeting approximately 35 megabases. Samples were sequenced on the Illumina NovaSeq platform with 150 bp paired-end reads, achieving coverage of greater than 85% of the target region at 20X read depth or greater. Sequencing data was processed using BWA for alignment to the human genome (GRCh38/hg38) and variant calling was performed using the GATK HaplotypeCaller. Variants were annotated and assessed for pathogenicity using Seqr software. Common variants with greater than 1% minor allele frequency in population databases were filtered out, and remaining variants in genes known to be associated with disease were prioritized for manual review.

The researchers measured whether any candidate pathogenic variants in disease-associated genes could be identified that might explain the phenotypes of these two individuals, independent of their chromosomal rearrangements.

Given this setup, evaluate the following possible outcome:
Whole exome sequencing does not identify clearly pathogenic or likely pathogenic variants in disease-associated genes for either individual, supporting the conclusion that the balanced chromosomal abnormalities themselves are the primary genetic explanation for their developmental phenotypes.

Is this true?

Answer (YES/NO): YES